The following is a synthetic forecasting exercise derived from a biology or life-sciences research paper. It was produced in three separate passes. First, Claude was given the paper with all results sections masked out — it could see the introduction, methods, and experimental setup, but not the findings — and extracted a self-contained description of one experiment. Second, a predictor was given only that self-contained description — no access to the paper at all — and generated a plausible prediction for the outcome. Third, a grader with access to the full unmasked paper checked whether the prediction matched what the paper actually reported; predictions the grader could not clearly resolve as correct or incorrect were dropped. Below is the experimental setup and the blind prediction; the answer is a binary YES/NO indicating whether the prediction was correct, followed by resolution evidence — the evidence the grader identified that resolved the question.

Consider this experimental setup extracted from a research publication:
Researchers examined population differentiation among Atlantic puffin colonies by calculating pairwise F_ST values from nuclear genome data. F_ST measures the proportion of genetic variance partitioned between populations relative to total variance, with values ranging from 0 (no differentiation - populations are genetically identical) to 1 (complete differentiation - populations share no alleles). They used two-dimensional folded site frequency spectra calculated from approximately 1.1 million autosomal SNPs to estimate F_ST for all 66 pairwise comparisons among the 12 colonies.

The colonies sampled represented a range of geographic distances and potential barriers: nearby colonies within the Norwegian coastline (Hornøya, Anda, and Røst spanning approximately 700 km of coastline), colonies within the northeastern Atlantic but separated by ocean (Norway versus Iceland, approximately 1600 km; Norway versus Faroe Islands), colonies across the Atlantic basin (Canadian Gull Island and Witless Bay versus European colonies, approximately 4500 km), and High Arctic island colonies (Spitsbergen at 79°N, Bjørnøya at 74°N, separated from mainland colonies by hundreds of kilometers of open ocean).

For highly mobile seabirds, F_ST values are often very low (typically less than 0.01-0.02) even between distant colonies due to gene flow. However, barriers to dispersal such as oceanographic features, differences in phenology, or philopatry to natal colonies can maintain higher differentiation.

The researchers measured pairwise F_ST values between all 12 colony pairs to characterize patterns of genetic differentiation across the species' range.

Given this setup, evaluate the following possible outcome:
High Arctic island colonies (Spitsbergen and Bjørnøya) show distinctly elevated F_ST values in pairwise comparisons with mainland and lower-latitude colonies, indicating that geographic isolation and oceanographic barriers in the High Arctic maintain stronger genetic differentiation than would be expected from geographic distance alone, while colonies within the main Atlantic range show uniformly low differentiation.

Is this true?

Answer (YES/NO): NO